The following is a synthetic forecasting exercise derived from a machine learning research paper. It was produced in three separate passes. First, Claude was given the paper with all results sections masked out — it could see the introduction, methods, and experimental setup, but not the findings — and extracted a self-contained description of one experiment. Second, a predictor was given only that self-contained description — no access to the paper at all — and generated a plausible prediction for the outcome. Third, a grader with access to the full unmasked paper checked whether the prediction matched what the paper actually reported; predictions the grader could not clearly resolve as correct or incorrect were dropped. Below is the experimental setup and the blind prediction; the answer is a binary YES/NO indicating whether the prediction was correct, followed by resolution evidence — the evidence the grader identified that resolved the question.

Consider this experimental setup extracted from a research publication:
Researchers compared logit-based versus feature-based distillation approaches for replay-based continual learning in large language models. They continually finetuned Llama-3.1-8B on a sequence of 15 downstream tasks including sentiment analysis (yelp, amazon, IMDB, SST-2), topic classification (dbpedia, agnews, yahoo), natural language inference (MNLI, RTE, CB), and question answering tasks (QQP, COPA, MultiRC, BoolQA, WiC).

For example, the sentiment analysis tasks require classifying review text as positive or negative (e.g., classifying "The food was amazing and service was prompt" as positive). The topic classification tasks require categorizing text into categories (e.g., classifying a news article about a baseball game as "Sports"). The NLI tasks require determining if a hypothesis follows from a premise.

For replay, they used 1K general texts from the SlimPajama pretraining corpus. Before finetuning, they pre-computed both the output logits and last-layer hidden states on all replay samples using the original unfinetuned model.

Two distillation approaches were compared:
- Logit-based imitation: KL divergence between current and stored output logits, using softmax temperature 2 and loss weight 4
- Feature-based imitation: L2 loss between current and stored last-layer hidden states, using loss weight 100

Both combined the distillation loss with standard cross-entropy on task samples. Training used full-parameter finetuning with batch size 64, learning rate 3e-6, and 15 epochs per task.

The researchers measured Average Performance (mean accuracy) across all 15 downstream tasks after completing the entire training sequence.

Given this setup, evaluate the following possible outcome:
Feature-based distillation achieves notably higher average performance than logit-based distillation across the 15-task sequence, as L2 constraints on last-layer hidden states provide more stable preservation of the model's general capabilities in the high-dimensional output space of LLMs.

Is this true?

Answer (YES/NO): YES